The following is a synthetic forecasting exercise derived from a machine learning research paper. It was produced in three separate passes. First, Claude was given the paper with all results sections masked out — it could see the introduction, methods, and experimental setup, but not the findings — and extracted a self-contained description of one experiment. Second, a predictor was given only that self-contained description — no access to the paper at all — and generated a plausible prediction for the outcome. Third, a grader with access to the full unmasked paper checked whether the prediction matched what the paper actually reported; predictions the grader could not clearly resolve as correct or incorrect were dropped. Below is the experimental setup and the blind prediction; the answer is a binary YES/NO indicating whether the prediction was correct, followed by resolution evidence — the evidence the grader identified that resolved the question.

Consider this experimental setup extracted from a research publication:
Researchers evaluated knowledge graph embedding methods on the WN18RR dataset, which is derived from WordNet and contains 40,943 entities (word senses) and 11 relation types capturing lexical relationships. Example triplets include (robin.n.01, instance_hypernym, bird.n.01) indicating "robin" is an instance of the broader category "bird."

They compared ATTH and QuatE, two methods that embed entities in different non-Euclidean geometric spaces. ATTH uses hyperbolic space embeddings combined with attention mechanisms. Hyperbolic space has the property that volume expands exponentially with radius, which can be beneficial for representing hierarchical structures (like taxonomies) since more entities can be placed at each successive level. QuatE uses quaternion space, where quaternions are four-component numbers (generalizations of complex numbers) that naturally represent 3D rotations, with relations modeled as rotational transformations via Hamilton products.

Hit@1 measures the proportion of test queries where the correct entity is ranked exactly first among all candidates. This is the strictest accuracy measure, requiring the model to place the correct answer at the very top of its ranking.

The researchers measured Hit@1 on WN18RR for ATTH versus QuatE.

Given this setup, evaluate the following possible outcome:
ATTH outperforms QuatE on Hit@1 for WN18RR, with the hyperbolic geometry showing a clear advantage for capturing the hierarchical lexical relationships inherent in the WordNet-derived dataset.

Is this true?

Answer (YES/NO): YES